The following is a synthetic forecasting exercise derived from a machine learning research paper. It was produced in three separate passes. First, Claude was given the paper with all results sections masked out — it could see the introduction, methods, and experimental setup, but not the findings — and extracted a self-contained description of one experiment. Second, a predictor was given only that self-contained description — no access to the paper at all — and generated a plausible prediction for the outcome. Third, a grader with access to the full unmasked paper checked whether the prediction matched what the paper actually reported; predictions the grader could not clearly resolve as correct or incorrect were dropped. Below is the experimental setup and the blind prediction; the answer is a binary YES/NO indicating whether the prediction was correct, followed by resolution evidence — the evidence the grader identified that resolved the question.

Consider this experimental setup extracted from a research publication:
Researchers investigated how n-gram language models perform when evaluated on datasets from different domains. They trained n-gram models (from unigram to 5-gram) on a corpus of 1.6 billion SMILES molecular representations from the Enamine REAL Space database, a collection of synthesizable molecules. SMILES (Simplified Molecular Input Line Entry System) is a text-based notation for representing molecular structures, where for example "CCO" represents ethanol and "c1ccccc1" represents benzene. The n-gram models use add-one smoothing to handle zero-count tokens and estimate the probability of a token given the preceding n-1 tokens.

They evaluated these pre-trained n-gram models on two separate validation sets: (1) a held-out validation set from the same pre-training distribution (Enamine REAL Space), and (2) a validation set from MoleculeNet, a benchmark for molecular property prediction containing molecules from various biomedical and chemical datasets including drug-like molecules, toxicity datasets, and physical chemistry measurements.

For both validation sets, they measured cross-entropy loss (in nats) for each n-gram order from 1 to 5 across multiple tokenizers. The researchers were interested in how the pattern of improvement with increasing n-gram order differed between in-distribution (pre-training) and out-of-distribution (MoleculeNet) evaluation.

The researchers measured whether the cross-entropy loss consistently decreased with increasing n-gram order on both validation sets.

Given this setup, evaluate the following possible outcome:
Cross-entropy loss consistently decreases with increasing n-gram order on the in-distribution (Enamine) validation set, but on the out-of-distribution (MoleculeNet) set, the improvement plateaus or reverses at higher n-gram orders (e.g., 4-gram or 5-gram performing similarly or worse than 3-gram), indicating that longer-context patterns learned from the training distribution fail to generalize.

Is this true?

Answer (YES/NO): YES